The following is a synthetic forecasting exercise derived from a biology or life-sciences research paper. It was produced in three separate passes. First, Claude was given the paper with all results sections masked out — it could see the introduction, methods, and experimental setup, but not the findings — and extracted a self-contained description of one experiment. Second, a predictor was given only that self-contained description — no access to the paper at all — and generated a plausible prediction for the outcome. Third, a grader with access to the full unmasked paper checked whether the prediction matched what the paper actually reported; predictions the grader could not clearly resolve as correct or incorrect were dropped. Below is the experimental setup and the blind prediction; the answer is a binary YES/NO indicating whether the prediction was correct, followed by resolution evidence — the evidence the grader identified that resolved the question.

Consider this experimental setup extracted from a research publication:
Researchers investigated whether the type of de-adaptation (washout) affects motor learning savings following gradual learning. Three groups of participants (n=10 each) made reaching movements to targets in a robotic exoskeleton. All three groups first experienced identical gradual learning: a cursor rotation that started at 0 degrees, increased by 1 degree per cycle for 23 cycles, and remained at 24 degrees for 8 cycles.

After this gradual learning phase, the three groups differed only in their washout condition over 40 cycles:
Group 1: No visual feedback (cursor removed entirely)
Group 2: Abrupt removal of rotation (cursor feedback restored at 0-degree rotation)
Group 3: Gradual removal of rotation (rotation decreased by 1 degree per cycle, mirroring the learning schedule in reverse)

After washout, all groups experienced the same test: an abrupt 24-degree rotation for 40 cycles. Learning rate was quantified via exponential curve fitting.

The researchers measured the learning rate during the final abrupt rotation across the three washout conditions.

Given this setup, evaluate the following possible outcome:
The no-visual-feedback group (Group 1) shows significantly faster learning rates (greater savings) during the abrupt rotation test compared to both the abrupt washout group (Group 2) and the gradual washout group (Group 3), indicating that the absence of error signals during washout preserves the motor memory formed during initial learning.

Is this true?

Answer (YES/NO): NO